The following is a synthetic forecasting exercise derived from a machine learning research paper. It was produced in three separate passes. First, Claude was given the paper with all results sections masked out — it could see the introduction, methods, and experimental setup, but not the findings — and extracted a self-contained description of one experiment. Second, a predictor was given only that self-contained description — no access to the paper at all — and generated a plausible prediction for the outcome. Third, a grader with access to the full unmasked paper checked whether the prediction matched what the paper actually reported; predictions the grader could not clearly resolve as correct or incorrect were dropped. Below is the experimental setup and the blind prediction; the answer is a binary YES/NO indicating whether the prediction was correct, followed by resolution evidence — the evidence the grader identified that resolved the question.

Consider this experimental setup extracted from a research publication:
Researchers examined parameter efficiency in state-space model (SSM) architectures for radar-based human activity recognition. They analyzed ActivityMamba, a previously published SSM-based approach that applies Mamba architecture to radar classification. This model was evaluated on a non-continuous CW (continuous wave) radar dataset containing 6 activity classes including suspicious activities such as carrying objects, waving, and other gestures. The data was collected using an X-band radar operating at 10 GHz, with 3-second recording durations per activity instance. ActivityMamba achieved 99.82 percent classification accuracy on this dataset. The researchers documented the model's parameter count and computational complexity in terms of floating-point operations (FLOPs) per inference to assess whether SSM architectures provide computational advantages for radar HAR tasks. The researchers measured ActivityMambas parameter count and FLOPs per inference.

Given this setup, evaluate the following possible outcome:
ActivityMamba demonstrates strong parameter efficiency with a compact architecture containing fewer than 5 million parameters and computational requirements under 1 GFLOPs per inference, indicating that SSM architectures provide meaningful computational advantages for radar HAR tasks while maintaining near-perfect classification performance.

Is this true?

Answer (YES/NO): NO